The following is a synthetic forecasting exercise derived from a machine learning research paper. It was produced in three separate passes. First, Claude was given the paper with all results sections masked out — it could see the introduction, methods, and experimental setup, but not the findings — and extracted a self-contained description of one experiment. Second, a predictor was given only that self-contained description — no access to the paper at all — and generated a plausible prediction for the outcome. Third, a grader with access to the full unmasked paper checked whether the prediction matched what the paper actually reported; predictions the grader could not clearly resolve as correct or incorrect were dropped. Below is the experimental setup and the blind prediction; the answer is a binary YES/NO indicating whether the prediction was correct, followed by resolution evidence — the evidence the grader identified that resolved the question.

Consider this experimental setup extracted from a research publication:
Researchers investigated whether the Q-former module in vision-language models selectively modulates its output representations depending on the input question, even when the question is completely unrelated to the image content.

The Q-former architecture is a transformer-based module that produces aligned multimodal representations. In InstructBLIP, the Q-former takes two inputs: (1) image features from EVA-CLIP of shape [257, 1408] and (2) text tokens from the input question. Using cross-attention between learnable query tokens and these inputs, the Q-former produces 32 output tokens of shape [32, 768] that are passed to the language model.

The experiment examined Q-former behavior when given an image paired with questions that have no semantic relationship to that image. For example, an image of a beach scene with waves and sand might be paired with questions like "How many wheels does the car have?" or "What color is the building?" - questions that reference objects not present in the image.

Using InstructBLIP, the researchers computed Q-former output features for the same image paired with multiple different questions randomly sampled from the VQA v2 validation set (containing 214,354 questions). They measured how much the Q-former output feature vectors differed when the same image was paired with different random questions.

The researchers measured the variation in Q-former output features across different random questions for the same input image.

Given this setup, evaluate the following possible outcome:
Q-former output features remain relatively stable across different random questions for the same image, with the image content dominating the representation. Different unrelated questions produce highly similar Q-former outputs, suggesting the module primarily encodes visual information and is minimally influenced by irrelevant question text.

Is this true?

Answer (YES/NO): NO